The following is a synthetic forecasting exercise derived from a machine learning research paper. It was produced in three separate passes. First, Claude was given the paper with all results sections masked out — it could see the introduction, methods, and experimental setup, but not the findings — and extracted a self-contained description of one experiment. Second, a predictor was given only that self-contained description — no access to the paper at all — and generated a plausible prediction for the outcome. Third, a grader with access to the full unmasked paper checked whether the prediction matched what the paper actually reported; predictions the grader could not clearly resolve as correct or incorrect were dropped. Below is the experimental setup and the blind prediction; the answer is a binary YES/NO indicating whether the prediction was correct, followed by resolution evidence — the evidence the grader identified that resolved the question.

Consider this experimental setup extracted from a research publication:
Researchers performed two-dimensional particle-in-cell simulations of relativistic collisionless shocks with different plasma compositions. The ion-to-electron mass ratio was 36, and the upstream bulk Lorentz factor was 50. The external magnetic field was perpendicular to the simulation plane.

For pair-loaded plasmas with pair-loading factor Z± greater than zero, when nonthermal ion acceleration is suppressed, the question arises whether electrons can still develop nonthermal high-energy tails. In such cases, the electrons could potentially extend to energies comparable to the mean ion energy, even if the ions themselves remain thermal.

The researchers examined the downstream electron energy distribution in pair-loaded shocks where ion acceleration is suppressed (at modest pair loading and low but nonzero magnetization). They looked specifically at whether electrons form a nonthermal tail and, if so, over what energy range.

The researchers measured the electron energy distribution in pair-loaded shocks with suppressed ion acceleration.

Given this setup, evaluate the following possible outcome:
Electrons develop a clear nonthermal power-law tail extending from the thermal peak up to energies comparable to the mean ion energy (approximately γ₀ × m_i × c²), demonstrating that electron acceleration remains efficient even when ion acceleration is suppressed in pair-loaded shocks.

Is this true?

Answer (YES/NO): NO